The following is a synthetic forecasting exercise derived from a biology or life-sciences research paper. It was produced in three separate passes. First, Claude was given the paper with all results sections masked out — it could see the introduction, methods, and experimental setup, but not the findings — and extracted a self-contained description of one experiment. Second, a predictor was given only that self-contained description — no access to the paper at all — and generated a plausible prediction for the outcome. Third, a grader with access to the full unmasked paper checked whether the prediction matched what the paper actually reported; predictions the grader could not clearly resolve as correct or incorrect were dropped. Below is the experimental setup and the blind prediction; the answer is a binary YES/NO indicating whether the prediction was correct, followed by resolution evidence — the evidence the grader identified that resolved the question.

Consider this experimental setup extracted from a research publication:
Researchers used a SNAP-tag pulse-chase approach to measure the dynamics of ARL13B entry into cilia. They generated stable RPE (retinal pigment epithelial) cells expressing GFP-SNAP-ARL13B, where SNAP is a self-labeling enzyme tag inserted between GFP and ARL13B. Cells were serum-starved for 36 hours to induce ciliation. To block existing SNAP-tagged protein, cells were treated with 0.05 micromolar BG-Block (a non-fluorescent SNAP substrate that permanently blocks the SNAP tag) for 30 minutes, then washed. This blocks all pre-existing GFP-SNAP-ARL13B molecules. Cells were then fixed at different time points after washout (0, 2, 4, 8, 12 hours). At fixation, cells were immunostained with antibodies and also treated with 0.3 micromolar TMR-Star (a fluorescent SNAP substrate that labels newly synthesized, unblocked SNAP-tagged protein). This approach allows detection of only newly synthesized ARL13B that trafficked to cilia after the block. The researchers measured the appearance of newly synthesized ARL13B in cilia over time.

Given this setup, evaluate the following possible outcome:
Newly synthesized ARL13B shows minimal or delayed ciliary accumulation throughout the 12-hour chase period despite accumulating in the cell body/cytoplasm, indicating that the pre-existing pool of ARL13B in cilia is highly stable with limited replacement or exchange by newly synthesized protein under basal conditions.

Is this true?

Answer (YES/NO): NO